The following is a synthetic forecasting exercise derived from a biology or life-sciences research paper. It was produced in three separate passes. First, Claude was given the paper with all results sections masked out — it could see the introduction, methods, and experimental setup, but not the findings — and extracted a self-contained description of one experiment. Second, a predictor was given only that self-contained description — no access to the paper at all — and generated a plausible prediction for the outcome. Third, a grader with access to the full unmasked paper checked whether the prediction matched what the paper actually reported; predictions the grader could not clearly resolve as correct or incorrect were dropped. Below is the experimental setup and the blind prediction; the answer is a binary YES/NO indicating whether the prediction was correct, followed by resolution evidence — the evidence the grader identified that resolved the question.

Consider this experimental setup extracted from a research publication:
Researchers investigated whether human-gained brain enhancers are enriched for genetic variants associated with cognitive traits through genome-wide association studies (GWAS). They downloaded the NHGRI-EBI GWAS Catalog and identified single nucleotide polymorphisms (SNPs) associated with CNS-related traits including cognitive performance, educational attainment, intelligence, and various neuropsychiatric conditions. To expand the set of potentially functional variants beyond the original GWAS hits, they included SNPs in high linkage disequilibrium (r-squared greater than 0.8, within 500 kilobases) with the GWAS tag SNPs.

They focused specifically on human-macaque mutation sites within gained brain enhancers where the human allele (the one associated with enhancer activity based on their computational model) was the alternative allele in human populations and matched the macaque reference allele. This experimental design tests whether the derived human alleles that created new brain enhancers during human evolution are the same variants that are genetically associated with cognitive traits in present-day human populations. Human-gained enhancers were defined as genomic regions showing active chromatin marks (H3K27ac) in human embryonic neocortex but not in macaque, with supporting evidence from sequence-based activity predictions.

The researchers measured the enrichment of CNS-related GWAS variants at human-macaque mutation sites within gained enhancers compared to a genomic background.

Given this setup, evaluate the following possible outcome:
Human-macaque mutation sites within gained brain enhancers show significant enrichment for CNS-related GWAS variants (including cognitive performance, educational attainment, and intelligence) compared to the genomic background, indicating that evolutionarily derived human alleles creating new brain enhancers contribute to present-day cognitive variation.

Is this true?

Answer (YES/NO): YES